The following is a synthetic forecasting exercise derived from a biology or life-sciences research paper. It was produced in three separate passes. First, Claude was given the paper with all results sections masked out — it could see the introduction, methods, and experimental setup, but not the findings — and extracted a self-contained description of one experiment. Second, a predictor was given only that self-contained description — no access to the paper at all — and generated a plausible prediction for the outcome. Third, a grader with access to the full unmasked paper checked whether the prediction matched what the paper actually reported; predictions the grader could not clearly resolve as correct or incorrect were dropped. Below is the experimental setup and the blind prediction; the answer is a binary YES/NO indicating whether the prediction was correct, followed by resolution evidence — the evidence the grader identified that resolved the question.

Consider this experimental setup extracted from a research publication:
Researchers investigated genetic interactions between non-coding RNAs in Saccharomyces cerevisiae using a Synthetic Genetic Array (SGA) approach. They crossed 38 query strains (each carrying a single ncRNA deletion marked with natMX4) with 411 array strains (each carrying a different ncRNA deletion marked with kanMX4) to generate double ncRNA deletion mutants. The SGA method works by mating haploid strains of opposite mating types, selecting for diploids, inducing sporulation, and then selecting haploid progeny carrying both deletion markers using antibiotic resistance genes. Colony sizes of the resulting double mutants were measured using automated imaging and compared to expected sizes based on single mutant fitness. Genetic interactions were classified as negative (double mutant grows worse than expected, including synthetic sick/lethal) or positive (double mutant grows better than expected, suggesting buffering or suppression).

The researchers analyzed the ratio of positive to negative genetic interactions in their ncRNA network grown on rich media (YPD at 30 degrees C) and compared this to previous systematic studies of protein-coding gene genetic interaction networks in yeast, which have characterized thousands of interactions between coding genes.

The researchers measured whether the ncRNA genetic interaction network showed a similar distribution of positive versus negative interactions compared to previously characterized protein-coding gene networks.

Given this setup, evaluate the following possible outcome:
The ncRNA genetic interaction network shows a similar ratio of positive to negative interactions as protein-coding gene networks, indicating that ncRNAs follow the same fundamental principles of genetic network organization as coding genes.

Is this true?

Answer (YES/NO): NO